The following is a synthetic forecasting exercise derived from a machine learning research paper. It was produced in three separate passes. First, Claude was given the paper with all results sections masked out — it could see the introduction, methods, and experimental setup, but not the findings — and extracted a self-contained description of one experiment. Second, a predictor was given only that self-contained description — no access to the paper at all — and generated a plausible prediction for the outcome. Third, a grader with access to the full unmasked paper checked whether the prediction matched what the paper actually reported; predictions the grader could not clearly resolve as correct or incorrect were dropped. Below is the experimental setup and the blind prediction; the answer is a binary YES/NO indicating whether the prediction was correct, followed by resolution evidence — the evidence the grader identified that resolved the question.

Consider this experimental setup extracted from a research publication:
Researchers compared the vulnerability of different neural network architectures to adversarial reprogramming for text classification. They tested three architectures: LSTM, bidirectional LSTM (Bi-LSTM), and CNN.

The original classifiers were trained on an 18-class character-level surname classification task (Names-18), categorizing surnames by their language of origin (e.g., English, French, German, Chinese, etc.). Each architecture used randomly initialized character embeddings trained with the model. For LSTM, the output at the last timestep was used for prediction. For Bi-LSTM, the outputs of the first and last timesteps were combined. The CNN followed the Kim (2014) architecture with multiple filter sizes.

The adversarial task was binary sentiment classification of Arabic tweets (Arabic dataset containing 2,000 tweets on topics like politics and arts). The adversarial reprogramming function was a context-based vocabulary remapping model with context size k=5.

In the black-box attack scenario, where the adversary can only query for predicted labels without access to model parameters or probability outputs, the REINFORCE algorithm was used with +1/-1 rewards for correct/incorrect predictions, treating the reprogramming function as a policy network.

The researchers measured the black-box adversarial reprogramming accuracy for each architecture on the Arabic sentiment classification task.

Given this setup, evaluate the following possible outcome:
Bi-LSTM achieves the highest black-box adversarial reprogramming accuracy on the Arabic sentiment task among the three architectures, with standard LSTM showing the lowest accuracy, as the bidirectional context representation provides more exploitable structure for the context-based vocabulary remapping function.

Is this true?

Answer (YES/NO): NO